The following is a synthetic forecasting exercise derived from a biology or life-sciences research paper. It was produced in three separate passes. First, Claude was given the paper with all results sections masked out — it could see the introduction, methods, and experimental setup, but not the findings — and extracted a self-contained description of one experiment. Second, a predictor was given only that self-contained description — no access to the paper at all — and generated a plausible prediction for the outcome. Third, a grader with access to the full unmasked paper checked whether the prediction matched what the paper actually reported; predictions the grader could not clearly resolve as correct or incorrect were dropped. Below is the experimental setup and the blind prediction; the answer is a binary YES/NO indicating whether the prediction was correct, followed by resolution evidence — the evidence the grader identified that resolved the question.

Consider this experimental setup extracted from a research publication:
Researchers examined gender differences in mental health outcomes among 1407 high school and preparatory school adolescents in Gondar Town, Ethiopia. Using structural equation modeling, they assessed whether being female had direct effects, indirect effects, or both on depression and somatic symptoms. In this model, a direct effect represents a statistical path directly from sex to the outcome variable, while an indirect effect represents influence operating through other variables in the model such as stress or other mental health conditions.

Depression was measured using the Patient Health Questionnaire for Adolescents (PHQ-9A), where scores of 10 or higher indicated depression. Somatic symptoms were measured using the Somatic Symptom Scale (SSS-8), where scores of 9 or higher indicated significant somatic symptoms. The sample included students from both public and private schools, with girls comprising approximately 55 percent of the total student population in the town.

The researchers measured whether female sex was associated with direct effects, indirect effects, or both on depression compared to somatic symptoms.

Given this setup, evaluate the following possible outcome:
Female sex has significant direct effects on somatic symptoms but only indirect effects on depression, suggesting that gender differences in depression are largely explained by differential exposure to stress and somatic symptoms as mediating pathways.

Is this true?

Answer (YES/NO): YES